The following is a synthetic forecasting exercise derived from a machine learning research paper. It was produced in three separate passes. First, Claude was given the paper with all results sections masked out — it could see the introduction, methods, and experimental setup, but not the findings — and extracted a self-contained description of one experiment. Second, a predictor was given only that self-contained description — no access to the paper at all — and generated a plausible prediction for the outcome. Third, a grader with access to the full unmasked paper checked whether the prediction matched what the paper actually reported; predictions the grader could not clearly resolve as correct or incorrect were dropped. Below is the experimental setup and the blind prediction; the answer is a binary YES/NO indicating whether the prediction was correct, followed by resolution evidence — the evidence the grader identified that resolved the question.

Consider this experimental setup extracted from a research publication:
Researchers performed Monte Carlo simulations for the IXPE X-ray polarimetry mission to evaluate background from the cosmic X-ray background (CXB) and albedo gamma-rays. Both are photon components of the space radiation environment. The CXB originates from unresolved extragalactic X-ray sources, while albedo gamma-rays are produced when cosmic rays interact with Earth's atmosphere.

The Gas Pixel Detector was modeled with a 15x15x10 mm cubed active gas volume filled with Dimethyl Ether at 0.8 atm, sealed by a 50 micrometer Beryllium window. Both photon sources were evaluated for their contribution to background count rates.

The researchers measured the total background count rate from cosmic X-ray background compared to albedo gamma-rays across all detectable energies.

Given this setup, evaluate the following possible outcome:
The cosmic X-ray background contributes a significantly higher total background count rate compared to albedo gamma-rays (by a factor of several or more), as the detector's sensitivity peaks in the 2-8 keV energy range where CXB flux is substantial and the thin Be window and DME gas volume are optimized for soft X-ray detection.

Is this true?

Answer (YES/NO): NO